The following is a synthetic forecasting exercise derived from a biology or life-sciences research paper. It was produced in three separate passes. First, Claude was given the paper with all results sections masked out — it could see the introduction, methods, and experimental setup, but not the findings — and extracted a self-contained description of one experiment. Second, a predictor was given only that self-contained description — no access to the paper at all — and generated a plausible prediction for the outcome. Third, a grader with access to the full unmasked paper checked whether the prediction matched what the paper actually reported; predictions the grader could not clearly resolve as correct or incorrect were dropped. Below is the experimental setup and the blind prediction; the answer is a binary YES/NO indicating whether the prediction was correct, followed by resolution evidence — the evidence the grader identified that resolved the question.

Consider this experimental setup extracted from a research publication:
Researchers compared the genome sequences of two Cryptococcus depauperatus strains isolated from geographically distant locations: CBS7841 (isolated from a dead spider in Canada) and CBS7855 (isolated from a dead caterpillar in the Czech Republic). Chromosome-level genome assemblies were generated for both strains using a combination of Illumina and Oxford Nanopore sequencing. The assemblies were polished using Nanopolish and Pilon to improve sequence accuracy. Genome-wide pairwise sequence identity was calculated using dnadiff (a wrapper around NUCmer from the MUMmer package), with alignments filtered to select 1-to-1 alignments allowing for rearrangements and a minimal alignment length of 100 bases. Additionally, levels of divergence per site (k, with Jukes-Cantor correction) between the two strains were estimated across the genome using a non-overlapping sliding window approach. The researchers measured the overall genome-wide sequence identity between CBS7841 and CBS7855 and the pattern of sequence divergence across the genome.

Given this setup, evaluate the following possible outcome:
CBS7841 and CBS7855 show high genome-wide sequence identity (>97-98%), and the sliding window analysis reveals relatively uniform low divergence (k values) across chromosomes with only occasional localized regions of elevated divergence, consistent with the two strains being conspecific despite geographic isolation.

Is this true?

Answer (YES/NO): YES